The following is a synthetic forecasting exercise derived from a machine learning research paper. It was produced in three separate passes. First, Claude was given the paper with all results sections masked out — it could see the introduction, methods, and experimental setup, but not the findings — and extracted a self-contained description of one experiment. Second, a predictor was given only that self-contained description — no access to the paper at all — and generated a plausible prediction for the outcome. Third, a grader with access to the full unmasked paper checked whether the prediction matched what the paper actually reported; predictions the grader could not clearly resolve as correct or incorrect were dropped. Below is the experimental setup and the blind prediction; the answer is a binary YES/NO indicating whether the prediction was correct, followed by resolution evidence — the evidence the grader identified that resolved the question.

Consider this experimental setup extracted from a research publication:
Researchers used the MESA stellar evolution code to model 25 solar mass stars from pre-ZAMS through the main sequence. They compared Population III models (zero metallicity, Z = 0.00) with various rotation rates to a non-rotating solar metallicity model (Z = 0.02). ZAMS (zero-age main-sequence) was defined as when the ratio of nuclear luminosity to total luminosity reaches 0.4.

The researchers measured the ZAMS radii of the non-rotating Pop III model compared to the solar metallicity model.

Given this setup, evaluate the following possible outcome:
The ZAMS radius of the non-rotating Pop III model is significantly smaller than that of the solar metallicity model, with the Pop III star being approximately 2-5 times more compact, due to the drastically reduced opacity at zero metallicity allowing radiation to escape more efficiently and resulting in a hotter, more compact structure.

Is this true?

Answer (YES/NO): YES